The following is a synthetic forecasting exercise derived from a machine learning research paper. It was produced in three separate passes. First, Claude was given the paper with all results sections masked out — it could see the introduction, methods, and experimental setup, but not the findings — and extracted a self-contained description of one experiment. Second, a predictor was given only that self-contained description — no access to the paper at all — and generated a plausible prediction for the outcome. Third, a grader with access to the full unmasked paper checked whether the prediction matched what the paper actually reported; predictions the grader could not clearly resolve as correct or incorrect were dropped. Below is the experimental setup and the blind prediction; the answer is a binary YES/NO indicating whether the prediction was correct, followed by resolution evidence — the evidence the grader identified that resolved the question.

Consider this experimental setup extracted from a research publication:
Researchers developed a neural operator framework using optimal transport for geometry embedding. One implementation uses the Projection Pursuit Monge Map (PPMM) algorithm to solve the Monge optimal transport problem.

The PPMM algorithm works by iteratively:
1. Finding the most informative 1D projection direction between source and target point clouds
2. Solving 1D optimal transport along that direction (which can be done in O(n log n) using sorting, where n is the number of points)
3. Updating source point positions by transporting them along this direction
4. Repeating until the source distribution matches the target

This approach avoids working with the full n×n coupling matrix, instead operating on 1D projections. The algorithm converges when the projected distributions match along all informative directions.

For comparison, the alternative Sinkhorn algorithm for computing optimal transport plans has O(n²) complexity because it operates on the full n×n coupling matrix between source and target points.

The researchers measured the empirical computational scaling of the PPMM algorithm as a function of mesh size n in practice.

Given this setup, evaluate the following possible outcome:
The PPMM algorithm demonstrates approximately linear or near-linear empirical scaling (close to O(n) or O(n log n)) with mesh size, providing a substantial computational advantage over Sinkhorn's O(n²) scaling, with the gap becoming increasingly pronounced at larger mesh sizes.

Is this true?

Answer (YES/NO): NO